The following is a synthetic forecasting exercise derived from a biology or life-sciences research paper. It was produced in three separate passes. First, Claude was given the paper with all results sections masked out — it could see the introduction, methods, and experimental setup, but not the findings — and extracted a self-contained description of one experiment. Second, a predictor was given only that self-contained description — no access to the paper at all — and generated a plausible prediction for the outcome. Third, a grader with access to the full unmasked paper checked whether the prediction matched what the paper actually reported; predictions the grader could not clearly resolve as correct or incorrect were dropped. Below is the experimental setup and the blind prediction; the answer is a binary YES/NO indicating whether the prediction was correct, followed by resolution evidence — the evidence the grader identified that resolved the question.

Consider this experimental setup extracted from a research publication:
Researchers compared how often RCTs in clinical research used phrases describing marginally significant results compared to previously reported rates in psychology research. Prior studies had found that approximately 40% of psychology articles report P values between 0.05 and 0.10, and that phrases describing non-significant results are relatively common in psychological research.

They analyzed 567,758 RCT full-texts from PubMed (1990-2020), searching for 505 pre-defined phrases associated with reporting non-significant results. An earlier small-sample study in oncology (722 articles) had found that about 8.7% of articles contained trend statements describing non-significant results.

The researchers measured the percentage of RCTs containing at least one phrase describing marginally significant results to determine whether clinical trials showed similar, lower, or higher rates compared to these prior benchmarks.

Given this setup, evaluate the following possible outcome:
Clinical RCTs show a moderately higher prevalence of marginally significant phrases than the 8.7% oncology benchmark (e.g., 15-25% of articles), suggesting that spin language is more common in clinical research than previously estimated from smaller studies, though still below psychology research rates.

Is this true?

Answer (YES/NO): NO